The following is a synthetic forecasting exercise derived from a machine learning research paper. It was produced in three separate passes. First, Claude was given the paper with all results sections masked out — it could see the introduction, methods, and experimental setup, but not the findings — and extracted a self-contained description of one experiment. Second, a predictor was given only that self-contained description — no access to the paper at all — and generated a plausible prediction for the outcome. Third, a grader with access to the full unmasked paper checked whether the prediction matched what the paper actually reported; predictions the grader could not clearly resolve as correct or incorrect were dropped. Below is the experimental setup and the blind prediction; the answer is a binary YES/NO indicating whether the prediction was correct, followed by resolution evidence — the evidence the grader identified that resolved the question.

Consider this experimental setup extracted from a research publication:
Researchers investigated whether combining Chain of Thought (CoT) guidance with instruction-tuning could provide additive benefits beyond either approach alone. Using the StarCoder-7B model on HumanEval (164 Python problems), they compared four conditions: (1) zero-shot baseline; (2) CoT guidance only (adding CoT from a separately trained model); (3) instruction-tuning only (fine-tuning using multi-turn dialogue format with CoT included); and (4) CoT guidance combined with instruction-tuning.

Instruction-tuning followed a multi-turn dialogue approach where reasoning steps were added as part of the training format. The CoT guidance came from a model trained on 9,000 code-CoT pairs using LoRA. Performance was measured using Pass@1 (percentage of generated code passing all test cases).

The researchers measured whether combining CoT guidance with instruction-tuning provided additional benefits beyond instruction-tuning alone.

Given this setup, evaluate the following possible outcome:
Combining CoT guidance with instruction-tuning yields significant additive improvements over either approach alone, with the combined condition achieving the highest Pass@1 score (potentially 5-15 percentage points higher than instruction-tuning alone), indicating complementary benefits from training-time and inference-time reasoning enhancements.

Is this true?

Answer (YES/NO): YES